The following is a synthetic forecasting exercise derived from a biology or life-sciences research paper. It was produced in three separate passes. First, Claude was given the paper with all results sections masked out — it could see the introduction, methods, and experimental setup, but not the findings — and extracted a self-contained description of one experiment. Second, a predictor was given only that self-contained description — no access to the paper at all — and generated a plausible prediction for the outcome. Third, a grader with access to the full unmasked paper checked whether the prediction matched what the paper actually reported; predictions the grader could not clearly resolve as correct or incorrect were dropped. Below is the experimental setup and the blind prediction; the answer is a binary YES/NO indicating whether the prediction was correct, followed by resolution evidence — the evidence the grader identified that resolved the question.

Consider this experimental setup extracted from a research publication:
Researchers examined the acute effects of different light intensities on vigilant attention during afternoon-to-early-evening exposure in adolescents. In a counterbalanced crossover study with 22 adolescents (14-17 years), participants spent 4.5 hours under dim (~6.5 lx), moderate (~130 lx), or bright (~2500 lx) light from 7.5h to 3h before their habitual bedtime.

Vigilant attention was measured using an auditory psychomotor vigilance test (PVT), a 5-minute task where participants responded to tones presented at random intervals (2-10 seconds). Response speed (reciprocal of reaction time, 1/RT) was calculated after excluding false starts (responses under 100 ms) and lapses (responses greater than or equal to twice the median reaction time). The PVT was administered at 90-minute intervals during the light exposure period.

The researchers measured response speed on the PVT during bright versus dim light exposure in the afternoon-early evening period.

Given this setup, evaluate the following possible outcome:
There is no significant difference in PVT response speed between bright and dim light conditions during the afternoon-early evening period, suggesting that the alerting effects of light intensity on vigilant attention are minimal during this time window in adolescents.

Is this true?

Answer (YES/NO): YES